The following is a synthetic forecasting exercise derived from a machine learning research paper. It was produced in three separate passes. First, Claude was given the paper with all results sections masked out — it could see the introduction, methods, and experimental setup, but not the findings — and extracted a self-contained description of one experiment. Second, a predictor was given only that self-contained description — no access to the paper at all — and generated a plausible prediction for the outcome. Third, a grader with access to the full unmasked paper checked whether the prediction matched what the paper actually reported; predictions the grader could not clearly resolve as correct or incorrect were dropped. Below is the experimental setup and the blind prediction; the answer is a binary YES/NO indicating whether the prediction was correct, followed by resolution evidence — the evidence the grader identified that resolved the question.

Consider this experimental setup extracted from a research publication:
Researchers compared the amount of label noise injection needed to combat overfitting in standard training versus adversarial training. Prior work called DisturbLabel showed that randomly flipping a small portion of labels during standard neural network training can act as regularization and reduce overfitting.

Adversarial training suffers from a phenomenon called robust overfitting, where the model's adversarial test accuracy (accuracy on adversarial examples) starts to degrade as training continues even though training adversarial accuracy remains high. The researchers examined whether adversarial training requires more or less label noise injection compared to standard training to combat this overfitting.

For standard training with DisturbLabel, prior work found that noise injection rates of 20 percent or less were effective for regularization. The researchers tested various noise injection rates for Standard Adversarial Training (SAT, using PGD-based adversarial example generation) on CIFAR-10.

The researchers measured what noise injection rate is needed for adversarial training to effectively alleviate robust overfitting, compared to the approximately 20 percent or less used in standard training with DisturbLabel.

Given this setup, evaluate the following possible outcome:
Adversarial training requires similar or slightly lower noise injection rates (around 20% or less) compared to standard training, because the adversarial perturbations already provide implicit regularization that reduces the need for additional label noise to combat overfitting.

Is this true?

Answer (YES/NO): NO